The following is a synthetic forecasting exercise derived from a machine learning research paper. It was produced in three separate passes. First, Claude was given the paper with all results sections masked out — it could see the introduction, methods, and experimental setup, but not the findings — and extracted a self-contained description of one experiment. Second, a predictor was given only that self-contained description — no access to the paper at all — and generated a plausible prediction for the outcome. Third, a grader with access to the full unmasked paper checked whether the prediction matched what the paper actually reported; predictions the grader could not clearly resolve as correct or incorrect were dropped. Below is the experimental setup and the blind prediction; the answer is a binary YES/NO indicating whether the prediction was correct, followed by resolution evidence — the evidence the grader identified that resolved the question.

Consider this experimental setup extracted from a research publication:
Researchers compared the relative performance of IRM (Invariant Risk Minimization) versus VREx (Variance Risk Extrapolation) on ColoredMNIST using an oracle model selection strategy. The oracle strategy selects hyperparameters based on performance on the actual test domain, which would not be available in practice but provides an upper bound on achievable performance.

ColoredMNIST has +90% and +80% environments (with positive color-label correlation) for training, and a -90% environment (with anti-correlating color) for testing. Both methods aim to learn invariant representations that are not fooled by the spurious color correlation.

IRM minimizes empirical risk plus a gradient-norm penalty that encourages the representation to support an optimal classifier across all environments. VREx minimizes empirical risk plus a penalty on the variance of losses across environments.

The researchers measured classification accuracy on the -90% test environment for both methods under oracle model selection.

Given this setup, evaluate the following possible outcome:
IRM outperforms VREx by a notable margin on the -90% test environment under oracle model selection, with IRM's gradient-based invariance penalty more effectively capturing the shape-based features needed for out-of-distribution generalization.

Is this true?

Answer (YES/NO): YES